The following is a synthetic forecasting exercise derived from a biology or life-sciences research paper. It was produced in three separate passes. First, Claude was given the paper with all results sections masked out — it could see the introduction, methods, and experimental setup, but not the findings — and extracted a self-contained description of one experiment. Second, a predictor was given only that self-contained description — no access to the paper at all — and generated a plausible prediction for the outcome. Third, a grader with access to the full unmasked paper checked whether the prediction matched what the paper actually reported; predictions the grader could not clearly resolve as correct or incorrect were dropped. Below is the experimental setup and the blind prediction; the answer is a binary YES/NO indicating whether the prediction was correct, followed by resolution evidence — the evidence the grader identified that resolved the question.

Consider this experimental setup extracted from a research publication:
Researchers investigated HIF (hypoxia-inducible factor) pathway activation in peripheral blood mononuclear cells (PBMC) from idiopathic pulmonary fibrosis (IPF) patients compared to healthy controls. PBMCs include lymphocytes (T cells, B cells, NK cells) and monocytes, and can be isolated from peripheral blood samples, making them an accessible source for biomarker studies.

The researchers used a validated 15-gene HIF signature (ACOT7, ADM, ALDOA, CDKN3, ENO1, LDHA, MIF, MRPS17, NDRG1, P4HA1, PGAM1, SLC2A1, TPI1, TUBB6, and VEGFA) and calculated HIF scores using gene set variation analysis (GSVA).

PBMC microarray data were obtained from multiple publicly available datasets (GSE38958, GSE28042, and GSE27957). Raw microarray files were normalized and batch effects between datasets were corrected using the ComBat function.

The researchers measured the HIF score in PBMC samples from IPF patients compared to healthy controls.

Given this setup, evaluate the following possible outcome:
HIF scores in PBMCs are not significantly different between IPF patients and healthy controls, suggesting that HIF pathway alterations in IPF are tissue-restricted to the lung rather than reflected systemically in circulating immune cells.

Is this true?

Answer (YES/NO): NO